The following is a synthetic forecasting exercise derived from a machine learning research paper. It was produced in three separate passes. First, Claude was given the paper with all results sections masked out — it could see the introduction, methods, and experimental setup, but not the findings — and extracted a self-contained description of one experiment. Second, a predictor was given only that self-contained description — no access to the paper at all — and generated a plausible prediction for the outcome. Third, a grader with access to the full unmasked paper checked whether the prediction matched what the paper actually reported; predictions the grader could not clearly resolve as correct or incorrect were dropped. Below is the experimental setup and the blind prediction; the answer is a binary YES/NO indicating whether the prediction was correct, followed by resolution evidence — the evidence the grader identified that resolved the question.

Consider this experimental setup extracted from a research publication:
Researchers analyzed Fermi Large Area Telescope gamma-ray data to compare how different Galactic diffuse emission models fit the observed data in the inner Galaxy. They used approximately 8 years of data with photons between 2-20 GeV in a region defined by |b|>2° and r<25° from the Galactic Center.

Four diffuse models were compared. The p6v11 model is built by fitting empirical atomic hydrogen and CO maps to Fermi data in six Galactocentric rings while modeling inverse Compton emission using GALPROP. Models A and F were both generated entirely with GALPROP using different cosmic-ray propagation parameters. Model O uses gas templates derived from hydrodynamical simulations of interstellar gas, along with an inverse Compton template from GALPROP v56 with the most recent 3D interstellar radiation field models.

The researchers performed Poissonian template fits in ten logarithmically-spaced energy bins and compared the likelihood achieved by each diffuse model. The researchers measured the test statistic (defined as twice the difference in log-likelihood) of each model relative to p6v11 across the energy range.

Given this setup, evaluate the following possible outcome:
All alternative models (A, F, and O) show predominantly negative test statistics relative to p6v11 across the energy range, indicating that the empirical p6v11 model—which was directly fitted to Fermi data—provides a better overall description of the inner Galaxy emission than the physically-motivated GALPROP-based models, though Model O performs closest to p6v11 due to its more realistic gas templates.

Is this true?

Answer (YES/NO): NO